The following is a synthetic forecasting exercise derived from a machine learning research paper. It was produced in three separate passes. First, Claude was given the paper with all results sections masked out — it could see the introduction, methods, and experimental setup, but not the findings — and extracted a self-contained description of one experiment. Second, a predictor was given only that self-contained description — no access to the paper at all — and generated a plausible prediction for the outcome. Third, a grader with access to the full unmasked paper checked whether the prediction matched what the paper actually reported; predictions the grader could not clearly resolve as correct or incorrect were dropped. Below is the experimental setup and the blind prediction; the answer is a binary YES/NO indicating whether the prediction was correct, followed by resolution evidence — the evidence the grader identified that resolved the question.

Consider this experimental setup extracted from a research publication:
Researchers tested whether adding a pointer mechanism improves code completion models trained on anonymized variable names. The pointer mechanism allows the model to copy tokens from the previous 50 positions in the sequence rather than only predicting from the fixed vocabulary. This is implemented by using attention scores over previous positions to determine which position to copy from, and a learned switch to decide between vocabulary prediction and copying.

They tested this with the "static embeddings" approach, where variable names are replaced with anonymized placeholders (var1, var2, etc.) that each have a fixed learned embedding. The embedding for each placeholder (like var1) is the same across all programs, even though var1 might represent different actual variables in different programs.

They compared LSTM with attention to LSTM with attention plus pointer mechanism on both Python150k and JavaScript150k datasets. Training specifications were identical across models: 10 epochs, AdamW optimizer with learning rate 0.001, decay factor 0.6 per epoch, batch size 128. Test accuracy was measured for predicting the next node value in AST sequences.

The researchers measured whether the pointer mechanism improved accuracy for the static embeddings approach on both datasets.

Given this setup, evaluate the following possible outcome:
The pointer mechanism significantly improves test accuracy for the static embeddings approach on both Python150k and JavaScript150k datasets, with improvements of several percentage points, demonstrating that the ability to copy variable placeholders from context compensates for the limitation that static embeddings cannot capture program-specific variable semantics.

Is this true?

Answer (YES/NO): NO